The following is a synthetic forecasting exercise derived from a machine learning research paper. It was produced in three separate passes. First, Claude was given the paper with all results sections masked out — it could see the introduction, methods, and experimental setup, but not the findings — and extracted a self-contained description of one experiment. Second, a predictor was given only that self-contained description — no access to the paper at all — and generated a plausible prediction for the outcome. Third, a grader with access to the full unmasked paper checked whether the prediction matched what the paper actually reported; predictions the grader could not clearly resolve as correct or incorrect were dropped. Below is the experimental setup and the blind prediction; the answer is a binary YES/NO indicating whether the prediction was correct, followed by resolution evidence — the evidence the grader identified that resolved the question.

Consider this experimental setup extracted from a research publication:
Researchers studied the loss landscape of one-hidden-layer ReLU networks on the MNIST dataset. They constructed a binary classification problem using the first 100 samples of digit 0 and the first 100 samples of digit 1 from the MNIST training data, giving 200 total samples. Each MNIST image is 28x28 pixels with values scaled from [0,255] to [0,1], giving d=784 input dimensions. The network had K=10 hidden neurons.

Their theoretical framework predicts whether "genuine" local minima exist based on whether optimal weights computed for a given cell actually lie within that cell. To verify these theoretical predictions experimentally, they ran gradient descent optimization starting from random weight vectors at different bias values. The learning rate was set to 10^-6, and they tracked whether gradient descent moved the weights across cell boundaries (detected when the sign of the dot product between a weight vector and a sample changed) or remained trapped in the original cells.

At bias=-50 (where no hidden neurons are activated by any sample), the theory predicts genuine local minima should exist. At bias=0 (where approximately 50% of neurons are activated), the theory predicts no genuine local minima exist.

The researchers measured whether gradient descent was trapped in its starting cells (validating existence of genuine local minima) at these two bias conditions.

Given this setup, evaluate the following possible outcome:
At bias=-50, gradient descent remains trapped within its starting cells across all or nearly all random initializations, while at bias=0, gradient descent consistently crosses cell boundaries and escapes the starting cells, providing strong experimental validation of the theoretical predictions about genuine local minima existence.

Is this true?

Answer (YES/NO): YES